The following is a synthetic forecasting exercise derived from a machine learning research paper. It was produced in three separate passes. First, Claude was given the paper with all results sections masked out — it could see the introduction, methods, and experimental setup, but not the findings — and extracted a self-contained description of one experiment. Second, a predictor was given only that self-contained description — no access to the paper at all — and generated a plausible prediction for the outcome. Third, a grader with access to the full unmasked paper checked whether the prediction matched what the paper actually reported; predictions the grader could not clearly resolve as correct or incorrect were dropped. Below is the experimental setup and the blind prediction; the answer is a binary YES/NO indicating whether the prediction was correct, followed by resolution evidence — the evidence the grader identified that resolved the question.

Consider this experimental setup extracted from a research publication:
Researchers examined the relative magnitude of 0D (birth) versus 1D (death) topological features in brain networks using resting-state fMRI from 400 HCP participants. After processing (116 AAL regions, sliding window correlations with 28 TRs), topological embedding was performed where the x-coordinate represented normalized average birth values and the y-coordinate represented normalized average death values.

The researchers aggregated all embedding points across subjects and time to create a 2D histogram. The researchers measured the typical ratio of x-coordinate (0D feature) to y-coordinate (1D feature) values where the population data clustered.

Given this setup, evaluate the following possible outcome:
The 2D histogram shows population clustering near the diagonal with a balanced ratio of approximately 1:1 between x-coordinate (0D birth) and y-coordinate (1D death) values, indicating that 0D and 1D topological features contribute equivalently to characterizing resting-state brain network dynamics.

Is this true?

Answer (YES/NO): NO